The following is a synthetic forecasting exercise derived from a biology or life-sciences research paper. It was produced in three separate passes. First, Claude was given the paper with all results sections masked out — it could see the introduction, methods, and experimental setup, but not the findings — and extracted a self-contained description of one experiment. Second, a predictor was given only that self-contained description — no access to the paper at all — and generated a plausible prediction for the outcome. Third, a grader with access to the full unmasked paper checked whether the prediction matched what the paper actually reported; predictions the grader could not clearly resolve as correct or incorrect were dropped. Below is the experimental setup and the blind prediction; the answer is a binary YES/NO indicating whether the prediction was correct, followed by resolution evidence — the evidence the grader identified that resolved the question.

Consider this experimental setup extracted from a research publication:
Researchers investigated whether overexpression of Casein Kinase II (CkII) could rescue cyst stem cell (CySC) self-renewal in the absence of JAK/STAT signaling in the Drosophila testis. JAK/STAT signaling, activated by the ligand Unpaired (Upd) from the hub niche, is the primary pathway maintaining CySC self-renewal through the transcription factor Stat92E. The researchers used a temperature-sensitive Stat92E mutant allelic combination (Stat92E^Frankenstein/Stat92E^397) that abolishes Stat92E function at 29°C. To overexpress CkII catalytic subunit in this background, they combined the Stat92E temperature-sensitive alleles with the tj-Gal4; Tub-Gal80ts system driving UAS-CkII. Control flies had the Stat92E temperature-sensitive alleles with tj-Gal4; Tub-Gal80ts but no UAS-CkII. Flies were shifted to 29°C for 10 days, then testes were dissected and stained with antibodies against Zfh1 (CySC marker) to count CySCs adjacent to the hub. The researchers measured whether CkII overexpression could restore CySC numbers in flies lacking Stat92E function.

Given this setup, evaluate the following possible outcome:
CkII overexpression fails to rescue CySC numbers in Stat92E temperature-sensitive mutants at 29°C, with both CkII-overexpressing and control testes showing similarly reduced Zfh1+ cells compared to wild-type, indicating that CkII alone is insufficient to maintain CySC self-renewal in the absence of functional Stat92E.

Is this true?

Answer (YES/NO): NO